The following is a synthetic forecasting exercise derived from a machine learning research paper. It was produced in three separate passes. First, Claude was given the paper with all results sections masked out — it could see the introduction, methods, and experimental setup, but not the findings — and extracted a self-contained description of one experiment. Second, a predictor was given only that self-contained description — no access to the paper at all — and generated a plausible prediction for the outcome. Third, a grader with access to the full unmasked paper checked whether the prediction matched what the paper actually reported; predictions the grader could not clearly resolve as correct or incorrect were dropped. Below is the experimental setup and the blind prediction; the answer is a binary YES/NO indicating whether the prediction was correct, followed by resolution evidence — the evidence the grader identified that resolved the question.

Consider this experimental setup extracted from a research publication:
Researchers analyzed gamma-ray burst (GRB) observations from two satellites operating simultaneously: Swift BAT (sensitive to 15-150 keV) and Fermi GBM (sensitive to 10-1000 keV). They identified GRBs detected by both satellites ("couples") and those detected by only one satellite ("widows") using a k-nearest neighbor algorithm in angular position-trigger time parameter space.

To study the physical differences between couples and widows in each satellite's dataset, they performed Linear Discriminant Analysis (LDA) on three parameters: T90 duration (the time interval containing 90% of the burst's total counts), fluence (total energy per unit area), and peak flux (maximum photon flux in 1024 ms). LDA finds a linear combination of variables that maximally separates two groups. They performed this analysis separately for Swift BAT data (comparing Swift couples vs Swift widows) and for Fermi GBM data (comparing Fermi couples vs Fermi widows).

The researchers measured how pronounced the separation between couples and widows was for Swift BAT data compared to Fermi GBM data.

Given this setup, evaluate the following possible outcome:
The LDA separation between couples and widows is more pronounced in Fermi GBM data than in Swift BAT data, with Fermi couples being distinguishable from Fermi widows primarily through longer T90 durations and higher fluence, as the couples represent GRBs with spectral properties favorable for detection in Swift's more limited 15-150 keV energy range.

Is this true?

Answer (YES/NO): NO